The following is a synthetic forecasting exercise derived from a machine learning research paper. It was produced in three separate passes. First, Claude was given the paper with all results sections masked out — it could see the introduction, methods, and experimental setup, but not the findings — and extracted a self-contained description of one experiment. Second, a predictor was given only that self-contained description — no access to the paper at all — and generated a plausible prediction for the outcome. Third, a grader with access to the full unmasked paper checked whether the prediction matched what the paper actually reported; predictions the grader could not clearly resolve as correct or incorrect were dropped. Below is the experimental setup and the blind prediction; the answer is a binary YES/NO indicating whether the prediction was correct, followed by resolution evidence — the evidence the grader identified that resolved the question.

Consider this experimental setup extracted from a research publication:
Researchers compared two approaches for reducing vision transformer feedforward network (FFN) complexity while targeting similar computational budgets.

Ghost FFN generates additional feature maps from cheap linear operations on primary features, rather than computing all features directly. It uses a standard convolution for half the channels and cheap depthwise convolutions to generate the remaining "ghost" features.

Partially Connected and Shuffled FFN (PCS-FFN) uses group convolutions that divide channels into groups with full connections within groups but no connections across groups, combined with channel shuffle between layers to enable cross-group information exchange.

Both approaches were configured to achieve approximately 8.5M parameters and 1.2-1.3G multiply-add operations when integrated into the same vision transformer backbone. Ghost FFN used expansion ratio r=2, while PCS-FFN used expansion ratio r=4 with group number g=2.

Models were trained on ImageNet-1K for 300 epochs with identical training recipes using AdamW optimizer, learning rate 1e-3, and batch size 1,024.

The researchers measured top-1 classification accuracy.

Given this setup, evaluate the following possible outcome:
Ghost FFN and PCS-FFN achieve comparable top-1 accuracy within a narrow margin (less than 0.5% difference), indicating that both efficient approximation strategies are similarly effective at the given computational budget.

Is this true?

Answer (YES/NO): NO